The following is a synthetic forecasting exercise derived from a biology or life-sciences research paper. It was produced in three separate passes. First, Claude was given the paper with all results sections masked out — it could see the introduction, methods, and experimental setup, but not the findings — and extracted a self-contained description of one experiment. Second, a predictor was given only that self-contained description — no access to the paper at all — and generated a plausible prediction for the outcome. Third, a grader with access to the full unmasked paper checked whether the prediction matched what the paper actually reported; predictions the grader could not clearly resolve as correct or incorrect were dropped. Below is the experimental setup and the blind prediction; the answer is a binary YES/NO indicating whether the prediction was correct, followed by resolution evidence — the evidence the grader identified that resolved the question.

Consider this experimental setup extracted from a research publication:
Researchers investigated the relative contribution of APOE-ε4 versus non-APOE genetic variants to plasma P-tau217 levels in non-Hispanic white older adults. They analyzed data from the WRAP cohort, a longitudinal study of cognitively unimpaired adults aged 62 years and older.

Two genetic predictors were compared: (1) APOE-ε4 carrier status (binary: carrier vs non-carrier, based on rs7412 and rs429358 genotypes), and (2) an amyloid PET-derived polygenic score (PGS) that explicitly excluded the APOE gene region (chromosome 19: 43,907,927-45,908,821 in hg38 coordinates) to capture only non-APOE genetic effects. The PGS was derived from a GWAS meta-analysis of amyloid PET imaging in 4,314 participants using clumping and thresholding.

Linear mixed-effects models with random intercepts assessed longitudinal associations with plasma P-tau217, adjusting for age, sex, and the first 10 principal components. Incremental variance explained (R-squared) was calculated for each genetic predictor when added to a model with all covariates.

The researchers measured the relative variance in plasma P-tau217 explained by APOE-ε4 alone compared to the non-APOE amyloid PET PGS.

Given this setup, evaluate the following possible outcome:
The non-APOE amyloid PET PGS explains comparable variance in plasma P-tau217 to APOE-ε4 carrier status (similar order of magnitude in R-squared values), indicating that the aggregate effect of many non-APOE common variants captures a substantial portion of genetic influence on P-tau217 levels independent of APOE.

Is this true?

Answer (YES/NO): NO